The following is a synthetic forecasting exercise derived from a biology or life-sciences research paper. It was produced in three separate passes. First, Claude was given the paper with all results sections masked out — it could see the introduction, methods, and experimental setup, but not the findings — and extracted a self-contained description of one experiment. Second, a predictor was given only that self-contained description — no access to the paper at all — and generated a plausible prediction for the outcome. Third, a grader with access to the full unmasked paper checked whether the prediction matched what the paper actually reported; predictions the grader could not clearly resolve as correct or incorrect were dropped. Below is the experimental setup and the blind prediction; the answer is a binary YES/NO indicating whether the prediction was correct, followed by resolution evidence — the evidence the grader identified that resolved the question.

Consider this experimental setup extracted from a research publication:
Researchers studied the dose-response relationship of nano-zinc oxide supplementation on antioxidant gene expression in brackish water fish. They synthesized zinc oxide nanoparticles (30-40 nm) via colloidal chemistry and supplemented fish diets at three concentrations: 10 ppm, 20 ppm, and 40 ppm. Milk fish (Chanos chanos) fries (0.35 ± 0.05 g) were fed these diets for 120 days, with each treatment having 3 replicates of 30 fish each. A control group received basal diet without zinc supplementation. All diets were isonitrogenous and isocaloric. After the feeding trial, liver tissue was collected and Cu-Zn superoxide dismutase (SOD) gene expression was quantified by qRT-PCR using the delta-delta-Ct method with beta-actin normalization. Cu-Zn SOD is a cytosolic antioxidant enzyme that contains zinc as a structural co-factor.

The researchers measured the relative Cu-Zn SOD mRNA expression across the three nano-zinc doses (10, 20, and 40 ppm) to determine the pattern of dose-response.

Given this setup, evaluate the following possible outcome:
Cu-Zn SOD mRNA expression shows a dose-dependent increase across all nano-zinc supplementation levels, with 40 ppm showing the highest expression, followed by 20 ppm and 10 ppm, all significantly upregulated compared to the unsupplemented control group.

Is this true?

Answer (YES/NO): NO